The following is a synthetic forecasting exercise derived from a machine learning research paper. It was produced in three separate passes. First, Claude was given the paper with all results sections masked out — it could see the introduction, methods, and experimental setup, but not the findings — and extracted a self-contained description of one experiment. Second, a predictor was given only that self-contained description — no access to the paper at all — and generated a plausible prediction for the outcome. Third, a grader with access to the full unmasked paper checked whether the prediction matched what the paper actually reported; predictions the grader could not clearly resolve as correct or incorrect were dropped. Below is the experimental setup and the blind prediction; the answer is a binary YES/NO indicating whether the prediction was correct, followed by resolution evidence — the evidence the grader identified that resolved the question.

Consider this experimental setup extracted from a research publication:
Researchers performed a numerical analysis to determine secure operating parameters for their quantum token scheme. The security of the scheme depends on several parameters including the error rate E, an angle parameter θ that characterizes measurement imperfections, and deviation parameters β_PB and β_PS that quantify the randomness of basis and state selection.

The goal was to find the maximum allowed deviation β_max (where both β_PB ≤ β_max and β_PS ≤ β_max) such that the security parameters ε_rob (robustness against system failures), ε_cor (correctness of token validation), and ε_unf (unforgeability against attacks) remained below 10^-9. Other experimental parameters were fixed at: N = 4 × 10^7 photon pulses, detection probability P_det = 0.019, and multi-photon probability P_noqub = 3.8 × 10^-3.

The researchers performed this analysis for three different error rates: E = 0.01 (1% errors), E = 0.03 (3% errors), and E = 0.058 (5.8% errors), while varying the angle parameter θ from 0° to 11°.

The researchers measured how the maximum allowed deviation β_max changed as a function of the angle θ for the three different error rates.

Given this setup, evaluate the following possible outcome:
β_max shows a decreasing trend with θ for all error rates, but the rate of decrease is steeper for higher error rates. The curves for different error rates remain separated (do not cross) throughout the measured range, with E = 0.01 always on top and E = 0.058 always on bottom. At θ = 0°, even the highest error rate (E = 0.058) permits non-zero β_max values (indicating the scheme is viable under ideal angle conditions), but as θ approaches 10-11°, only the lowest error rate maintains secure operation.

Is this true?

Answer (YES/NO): NO